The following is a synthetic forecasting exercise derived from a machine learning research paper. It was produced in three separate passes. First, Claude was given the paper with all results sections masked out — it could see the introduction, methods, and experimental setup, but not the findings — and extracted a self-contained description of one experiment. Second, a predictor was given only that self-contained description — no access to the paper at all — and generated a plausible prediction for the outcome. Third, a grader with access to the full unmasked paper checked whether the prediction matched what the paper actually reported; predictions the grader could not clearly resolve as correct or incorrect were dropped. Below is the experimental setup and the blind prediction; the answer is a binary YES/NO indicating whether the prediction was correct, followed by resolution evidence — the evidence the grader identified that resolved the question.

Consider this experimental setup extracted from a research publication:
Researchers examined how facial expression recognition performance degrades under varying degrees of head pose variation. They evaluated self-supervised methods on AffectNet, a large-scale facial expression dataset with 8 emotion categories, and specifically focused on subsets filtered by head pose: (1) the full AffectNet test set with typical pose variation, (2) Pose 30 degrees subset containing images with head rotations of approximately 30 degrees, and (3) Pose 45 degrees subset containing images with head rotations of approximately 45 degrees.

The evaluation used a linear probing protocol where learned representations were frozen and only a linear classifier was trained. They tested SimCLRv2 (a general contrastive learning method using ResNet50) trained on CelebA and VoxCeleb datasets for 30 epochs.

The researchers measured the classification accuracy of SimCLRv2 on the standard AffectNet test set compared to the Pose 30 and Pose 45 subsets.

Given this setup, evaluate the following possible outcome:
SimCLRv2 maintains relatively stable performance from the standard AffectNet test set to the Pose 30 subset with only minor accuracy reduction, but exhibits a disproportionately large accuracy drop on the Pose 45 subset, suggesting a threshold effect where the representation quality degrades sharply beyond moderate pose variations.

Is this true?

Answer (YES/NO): NO